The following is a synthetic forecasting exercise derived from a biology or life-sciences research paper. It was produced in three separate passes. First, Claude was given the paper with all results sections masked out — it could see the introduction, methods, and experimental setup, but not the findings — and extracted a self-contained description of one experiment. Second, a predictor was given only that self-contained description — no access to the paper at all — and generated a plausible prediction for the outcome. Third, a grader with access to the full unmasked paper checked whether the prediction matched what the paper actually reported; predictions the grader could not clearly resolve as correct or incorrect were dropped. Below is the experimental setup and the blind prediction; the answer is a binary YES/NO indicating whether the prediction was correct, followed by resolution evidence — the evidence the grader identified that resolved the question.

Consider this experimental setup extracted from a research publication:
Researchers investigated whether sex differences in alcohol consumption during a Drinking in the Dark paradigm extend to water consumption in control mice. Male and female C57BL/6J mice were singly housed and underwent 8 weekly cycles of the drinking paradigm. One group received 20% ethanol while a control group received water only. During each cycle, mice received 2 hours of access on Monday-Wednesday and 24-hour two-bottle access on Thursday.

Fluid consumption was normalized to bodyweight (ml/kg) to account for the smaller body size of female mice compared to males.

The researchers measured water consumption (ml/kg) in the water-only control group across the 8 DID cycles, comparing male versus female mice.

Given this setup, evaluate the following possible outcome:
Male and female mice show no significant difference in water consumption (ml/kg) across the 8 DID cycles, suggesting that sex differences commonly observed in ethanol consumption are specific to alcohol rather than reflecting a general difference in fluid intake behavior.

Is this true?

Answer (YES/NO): NO